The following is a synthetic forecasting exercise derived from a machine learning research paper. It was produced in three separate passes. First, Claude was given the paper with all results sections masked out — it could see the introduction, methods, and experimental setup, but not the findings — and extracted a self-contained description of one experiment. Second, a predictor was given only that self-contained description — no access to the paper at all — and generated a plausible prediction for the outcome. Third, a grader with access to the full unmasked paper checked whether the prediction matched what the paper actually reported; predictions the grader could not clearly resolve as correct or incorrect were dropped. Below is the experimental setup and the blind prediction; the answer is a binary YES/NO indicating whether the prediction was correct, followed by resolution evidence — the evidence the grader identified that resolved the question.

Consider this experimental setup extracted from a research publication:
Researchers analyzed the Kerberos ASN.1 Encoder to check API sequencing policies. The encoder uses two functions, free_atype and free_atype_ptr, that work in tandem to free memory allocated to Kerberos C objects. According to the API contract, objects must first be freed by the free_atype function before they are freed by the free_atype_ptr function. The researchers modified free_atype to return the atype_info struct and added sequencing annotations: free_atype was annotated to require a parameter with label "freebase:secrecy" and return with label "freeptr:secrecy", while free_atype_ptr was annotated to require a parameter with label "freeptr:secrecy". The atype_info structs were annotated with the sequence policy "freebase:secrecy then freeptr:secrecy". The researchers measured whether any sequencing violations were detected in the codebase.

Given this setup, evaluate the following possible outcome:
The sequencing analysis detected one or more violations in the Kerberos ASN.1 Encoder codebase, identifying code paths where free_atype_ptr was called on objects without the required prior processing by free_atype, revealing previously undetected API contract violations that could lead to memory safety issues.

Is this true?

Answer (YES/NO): NO